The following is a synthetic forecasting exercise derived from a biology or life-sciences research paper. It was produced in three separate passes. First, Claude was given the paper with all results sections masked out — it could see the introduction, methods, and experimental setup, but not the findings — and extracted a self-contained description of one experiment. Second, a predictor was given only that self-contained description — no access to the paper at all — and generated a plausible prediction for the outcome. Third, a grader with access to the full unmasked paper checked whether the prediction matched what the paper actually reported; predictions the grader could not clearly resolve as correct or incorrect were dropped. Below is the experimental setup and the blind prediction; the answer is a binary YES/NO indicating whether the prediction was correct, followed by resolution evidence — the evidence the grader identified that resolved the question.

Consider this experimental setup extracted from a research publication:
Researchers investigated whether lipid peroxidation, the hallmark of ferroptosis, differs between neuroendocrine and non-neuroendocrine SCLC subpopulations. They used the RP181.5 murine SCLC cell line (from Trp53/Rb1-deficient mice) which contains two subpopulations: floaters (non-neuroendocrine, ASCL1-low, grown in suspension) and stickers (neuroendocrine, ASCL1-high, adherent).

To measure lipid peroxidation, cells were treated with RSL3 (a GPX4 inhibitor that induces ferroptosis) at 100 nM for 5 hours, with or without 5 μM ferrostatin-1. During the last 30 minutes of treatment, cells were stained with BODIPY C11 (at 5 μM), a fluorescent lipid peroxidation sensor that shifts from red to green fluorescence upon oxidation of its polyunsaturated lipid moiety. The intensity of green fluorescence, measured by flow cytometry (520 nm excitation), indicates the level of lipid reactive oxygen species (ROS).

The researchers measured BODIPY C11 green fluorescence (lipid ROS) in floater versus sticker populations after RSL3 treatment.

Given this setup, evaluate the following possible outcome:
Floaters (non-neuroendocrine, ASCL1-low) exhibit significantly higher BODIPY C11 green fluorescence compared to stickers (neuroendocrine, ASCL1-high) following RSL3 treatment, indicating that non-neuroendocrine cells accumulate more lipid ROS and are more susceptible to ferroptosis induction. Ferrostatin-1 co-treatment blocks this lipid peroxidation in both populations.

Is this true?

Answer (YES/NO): NO